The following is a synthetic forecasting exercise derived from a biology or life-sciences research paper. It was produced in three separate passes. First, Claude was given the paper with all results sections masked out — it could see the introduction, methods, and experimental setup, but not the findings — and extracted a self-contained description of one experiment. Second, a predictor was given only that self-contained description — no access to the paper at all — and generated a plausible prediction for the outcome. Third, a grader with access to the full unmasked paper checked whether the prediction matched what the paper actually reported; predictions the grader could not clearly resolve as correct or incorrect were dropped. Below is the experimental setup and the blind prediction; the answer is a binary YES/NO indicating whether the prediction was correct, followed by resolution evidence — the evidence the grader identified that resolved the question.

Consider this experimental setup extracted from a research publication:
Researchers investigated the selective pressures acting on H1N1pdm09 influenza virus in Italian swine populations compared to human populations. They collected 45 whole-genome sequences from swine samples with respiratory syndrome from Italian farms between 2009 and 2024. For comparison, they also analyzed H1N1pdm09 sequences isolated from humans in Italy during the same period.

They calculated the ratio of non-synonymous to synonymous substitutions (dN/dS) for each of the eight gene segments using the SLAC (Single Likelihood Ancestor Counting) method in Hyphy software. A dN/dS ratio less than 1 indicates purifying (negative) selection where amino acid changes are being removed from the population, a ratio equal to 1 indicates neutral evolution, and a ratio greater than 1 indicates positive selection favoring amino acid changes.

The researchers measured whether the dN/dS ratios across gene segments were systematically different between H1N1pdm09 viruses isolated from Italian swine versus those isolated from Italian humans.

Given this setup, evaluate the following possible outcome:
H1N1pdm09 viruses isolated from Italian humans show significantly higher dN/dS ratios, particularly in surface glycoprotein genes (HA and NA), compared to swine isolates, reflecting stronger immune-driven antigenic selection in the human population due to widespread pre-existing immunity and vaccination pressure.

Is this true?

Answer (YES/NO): NO